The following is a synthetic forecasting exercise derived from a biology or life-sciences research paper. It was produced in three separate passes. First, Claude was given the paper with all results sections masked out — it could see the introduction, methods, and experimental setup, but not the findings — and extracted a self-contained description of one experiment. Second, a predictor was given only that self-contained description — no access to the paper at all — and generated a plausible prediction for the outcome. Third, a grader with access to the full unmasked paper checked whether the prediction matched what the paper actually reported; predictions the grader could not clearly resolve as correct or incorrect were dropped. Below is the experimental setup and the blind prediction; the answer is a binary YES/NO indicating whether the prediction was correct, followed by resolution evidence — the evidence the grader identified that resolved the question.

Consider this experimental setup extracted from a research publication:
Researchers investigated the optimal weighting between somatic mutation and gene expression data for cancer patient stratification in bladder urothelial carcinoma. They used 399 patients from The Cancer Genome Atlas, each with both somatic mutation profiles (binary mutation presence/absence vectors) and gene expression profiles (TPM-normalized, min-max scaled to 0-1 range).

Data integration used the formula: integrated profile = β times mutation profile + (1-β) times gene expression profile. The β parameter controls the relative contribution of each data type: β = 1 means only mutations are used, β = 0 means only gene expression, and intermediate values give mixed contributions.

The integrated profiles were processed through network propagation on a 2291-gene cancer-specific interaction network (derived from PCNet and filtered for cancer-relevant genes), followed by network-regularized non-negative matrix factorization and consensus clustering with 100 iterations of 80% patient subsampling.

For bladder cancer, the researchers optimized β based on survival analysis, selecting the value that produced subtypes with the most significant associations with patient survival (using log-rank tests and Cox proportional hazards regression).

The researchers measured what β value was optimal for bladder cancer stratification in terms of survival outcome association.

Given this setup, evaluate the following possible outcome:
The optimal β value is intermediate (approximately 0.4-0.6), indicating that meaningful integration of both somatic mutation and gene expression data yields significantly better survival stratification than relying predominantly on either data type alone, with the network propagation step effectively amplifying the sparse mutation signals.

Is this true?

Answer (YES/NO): NO